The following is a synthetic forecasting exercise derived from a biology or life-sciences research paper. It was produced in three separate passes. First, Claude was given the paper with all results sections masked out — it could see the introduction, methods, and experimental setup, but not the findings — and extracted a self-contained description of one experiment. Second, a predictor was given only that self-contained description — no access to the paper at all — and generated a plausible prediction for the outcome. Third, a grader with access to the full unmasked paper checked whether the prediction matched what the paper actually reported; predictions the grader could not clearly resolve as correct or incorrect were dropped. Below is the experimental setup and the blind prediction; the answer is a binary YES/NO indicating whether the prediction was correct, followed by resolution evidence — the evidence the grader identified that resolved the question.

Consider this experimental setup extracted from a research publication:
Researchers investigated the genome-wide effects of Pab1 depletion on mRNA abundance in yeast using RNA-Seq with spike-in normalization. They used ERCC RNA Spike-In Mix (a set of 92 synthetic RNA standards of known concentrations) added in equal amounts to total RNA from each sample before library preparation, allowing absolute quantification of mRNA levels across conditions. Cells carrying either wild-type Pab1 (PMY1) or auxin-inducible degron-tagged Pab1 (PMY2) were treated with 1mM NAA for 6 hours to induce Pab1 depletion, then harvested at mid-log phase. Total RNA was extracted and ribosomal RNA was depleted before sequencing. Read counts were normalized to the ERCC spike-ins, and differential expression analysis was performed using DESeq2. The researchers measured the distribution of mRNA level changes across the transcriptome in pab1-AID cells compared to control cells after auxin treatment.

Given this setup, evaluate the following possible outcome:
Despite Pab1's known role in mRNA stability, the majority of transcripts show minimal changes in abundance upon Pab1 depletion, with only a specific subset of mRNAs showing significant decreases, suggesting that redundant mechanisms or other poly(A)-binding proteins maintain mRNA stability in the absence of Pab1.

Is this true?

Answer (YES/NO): NO